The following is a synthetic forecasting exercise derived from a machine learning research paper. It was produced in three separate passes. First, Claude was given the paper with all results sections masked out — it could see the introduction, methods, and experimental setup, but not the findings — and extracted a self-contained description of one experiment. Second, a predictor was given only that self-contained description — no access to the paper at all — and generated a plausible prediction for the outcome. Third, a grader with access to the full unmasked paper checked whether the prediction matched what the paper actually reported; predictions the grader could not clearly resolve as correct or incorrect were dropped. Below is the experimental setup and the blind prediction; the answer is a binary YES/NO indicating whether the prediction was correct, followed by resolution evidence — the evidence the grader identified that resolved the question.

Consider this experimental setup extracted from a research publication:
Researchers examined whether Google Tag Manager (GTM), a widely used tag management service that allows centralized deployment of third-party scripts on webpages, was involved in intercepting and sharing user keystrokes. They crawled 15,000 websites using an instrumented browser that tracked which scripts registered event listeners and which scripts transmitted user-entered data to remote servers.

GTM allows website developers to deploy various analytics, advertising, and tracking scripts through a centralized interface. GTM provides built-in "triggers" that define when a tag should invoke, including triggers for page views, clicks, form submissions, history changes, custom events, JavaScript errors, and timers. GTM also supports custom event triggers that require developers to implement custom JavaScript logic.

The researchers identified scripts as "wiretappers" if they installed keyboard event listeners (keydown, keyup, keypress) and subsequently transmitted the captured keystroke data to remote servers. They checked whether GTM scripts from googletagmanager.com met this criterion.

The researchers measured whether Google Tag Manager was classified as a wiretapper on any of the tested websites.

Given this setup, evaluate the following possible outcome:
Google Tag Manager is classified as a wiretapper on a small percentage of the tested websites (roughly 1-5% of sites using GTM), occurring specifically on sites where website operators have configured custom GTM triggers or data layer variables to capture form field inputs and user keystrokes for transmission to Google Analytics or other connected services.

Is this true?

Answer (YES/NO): NO